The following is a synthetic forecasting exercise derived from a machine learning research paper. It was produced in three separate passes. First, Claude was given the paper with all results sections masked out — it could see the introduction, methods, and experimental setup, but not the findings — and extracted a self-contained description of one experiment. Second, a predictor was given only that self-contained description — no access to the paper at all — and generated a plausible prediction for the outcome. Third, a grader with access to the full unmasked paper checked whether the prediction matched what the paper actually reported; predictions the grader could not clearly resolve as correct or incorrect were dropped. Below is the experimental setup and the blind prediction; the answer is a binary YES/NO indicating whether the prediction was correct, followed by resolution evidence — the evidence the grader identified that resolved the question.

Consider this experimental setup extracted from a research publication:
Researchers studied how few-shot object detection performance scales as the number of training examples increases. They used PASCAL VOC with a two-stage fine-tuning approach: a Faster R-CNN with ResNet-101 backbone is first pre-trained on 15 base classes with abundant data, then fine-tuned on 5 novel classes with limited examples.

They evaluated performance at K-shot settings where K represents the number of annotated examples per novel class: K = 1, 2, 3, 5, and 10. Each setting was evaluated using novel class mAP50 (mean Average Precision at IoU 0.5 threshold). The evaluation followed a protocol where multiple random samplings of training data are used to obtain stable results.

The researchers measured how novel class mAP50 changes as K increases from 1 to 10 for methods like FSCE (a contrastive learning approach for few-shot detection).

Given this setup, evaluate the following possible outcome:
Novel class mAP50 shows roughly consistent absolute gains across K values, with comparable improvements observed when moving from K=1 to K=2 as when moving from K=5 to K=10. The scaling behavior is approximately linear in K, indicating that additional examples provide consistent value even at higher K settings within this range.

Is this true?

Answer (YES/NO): NO